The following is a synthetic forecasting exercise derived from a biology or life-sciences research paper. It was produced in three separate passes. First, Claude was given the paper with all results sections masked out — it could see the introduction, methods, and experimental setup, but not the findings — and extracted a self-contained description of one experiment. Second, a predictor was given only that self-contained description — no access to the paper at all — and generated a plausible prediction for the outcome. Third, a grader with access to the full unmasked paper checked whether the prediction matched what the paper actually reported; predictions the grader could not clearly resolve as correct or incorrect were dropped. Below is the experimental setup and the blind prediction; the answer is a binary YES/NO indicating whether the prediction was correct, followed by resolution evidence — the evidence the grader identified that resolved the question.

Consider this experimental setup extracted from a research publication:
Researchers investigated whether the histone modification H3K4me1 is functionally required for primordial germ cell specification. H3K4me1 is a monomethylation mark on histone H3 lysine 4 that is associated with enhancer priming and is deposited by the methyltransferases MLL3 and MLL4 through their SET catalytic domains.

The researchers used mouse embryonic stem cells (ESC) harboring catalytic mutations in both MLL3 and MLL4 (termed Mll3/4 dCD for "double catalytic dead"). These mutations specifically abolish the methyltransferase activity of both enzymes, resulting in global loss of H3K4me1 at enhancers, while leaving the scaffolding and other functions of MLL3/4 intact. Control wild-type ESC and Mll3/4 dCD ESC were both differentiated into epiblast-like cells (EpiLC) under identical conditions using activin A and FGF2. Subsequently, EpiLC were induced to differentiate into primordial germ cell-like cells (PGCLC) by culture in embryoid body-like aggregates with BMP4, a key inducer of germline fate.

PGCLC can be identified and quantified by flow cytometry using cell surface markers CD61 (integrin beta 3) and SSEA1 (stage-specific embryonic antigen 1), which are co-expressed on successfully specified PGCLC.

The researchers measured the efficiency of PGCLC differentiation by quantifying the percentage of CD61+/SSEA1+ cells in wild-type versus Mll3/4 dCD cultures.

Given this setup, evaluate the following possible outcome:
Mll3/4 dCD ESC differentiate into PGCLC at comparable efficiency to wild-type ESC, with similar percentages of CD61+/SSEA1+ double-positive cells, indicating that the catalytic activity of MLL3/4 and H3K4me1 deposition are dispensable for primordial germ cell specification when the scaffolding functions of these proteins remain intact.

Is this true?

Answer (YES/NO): NO